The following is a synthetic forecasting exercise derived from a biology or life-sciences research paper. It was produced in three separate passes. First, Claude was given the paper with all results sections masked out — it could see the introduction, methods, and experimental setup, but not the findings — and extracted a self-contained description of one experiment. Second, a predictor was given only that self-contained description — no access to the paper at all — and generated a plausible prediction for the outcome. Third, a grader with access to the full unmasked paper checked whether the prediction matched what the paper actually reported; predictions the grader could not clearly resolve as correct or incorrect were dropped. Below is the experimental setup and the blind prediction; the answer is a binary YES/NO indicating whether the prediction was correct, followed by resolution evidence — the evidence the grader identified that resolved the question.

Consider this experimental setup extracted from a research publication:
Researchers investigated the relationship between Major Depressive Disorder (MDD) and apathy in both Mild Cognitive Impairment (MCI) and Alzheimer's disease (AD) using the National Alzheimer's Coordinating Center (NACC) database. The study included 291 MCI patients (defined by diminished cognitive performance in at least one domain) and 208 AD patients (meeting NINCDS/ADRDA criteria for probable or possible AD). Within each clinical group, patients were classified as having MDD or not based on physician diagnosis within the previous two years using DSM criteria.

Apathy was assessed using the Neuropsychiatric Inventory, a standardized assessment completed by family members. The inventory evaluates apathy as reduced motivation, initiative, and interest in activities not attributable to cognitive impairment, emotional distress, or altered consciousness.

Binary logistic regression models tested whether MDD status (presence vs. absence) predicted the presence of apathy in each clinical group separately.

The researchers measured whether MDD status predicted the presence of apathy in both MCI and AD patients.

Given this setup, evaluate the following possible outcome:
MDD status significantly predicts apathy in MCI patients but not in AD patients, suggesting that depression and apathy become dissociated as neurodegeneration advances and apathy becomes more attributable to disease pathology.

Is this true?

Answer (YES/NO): NO